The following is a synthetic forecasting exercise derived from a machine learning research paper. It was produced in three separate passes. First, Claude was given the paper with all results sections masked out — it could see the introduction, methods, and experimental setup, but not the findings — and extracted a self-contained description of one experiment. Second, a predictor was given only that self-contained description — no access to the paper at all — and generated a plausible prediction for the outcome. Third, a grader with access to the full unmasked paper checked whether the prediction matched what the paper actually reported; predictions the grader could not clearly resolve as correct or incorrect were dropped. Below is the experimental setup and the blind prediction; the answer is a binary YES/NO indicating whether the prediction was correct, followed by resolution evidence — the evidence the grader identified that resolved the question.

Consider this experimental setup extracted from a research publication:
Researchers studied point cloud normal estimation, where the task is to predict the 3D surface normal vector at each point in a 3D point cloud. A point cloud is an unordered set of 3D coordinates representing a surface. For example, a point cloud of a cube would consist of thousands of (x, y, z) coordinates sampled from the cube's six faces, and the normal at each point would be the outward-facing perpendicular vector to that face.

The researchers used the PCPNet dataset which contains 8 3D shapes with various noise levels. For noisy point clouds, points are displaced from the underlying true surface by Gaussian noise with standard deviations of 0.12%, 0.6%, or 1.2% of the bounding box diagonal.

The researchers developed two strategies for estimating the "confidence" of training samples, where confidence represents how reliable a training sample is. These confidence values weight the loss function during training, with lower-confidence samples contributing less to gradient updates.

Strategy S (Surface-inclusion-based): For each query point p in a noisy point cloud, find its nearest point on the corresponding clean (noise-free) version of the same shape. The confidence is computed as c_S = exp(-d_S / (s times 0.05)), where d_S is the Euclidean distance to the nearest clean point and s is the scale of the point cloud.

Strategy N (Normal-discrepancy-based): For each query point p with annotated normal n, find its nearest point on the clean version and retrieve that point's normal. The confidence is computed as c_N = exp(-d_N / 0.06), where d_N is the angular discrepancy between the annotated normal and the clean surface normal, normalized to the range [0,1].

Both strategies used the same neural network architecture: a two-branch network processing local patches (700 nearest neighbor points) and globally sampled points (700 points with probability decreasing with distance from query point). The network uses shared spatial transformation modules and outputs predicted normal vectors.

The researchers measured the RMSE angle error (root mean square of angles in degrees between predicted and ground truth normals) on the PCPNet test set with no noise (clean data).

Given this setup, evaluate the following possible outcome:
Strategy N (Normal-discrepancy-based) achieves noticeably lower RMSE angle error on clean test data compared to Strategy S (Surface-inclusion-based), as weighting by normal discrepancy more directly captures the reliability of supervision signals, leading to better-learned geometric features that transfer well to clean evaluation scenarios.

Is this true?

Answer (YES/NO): NO